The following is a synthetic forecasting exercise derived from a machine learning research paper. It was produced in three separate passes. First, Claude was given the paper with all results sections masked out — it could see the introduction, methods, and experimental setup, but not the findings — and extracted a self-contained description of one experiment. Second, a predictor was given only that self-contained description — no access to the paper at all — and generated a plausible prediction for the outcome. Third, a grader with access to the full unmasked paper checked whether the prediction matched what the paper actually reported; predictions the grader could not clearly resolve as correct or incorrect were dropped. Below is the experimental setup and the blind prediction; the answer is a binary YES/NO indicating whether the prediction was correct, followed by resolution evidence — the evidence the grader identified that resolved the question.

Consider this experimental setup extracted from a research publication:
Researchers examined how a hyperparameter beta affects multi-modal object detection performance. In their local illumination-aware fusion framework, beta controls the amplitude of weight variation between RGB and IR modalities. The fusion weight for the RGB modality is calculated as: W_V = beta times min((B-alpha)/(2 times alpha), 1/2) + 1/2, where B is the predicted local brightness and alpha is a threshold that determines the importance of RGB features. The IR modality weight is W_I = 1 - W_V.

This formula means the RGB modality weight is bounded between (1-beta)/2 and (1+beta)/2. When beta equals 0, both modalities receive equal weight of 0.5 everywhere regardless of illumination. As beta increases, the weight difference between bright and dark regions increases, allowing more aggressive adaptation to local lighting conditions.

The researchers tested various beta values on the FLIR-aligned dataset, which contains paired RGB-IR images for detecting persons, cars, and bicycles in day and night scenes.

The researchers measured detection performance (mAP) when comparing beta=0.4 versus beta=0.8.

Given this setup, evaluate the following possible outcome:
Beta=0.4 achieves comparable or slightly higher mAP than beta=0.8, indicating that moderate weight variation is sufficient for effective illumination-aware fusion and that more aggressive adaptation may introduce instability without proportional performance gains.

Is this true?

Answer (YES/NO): YES